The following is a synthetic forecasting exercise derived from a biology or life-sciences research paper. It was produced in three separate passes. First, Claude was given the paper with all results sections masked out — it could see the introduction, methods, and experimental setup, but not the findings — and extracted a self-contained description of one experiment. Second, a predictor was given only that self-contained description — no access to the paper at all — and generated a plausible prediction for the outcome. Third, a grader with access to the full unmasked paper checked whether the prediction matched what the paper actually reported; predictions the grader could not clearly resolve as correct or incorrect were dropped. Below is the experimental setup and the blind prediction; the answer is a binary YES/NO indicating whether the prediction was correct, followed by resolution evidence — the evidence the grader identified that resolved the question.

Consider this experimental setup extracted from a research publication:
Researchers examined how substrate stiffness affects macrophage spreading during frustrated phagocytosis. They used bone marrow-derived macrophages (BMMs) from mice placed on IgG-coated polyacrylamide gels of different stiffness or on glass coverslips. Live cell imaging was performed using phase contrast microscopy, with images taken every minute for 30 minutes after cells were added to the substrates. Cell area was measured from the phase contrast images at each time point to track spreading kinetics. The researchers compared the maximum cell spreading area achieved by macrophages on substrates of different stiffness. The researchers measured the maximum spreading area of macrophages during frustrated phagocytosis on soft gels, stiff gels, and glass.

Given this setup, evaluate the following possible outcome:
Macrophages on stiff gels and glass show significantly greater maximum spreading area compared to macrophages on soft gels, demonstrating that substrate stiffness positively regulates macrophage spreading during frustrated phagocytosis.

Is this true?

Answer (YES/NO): NO